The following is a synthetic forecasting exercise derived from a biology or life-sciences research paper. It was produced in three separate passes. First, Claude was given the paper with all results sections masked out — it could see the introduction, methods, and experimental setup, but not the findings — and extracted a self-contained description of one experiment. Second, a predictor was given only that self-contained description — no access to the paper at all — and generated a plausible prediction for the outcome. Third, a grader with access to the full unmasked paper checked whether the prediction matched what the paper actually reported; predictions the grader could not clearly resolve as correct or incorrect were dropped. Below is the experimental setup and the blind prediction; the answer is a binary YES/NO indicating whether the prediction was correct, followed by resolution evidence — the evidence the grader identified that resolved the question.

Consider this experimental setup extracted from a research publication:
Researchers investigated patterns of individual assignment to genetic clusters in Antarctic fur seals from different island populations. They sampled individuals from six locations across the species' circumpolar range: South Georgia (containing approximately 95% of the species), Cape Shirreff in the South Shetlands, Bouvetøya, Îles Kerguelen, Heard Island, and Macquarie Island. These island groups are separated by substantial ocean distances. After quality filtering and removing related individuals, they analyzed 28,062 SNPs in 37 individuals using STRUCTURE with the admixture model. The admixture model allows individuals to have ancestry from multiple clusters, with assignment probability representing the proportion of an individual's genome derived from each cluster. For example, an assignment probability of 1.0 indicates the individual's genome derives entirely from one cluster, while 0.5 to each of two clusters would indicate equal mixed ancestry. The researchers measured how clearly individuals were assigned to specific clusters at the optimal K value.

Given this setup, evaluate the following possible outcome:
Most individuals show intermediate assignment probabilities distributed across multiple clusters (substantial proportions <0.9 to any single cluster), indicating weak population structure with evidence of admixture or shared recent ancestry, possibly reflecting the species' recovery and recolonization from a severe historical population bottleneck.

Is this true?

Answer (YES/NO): NO